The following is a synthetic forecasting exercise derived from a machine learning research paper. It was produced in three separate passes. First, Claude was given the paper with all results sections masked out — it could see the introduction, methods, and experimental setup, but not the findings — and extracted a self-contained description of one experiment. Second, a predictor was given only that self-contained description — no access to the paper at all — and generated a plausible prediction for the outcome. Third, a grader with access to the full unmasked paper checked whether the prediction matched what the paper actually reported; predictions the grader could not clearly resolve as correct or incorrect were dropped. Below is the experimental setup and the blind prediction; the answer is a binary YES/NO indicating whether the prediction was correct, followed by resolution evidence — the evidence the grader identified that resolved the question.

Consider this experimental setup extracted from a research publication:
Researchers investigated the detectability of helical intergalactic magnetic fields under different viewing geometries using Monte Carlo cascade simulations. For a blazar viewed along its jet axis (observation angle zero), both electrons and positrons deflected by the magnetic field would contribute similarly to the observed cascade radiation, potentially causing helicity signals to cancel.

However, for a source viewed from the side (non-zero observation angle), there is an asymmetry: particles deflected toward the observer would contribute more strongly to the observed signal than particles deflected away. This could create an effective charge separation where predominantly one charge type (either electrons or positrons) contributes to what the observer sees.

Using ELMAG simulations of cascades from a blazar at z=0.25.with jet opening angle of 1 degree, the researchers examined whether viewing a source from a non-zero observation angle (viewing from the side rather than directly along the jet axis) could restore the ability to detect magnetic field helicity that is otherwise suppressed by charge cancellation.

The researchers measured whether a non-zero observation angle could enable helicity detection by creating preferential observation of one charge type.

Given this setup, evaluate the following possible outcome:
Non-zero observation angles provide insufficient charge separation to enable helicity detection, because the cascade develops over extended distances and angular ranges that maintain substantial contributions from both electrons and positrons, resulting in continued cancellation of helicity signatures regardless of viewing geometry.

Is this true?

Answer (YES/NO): NO